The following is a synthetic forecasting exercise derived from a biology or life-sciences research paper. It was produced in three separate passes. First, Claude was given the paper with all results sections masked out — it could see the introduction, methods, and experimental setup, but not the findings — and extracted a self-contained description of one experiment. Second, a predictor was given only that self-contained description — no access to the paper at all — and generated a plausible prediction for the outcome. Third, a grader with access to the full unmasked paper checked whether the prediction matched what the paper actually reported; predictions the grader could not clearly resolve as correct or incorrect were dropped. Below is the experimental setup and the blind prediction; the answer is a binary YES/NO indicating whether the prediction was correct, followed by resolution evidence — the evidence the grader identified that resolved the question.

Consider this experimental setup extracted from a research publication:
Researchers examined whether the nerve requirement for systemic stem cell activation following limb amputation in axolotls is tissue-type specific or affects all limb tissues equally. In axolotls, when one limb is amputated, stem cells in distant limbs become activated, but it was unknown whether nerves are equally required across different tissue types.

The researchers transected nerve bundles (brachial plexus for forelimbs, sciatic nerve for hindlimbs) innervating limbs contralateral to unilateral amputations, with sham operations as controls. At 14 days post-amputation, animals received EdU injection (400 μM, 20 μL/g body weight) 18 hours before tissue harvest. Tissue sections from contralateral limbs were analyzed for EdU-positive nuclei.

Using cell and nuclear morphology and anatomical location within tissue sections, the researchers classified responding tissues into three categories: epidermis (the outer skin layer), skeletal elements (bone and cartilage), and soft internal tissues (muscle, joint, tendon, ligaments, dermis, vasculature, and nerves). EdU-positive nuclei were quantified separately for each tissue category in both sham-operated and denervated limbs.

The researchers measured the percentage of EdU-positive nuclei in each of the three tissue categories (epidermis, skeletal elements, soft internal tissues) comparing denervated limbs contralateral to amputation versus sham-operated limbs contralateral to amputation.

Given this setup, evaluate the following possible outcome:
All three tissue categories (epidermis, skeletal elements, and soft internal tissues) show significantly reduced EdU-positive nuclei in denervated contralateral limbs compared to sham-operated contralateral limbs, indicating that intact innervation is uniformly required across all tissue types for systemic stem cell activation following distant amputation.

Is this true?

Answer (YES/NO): YES